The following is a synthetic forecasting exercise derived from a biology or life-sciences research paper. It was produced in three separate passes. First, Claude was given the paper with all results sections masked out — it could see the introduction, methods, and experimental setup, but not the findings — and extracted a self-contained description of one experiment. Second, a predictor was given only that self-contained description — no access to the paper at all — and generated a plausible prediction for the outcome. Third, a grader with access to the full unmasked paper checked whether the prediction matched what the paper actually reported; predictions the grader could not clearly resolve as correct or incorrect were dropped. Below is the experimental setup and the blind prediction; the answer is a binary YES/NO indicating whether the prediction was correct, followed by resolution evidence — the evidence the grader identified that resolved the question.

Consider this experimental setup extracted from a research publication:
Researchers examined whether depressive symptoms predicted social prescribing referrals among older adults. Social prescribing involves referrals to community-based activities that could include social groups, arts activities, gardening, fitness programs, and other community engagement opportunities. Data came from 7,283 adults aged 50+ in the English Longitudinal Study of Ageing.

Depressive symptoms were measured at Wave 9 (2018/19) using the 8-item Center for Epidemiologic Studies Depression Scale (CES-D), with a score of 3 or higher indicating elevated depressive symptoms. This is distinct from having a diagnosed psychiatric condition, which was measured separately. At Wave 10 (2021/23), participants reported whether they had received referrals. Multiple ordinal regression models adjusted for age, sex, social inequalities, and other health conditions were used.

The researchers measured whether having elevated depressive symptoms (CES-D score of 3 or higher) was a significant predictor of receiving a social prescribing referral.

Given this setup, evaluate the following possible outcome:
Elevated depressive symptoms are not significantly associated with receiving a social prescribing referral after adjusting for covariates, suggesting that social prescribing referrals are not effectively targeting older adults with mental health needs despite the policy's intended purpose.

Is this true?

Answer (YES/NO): NO